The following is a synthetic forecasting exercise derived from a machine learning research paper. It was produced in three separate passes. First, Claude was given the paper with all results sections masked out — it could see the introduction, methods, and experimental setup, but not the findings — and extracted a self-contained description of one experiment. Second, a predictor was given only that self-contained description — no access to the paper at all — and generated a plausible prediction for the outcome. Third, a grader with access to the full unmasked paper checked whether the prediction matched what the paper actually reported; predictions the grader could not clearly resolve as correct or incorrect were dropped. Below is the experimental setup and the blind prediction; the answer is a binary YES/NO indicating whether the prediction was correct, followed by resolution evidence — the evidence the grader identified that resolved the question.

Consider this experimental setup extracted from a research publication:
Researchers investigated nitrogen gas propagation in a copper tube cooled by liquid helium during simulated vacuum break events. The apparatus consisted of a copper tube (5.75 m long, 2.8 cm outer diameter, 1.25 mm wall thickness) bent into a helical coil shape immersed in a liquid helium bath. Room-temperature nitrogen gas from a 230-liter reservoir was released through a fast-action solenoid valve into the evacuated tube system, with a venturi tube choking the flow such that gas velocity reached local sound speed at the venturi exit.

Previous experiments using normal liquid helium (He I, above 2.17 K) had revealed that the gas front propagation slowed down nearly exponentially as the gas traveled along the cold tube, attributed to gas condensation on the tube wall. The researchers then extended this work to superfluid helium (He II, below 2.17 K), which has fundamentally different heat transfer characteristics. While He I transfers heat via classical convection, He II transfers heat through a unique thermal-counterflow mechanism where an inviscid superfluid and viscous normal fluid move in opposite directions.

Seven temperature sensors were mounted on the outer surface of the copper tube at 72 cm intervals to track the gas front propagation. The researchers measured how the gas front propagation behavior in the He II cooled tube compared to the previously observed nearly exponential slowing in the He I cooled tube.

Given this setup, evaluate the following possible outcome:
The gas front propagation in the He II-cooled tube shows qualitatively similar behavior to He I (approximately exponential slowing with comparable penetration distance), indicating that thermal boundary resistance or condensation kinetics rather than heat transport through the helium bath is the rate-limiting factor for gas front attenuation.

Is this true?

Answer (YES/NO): NO